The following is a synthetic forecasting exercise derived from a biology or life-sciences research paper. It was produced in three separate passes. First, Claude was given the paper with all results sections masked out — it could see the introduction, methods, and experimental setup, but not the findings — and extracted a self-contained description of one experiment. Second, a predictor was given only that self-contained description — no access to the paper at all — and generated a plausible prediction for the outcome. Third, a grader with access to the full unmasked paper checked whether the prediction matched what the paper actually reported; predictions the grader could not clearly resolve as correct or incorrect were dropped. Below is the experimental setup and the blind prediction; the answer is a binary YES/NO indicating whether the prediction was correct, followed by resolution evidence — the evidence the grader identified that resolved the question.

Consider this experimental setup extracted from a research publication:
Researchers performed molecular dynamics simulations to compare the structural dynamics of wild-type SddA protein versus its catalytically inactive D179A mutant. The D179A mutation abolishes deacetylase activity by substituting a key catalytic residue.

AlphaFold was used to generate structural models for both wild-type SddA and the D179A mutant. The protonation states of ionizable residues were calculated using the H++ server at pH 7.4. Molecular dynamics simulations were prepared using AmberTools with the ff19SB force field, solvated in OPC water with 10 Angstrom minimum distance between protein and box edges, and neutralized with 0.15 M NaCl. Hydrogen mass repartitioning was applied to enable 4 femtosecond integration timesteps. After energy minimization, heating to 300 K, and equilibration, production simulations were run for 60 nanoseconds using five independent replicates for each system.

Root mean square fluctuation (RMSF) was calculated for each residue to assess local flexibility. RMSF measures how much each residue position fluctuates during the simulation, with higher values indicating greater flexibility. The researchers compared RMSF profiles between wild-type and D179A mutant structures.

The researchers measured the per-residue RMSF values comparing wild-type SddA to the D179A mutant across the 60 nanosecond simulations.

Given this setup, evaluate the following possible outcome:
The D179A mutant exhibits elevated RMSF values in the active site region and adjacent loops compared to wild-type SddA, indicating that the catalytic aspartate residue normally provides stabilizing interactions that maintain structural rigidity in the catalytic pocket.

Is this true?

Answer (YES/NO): NO